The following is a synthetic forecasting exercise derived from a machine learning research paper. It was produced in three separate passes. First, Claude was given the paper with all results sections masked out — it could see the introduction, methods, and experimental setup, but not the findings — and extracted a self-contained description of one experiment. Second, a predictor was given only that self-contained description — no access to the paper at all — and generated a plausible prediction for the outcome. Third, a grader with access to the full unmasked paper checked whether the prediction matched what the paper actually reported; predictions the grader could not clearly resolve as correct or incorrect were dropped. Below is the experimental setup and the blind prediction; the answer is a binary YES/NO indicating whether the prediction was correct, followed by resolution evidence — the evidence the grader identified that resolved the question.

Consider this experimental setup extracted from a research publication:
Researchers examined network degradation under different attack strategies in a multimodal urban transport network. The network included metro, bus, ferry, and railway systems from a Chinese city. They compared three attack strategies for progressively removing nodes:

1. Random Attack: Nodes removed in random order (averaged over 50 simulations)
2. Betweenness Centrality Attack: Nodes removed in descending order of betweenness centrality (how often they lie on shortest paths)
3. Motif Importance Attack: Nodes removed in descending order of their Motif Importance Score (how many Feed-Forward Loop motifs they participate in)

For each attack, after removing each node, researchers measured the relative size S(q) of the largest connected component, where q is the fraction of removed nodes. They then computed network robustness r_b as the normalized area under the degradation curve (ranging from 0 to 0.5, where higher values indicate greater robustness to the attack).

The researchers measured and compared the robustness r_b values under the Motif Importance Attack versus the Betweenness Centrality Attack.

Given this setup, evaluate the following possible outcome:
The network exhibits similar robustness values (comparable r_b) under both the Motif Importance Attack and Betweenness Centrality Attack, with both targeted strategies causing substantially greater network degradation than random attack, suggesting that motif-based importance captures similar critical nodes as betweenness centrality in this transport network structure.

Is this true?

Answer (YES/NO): NO